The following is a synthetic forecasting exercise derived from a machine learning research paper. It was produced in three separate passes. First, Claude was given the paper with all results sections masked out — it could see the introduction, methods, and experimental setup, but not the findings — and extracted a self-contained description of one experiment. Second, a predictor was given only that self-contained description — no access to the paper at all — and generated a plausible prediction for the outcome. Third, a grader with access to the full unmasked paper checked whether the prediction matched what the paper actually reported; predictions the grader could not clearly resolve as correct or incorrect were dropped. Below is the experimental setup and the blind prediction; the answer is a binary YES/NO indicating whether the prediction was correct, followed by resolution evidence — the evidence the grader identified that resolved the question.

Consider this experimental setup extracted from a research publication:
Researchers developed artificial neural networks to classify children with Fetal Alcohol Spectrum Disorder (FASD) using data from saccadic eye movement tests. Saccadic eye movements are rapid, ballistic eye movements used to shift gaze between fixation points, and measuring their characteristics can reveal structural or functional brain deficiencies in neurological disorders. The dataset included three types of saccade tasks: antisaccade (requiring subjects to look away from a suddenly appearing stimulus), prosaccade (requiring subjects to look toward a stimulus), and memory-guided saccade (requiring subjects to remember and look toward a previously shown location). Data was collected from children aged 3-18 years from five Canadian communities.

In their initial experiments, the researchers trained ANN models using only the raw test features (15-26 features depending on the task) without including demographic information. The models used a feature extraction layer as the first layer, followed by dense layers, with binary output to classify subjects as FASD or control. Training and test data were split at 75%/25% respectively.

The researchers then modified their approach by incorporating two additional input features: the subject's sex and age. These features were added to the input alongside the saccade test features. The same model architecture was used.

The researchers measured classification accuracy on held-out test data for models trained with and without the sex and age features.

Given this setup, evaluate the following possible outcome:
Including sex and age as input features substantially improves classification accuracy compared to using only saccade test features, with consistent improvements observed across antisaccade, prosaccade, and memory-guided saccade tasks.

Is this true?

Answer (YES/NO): YES